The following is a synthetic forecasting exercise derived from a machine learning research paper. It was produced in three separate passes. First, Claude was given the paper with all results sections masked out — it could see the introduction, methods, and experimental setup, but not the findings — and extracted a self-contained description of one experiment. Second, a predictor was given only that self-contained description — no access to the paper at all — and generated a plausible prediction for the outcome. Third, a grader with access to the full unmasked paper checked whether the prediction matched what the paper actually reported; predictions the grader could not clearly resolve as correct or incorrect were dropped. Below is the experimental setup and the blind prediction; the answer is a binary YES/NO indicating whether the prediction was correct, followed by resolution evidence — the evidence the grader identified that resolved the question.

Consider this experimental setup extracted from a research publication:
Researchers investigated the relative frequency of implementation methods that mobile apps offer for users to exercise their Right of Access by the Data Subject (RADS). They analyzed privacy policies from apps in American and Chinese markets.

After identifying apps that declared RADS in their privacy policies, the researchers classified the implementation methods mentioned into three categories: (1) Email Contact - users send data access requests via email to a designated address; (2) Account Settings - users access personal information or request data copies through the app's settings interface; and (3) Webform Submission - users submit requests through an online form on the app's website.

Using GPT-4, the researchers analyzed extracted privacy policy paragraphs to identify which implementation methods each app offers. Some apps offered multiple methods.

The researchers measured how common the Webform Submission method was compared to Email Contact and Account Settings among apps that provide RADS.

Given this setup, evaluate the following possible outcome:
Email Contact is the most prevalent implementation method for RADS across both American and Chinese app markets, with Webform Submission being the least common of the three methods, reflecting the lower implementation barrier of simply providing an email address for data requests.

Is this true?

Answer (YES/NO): NO